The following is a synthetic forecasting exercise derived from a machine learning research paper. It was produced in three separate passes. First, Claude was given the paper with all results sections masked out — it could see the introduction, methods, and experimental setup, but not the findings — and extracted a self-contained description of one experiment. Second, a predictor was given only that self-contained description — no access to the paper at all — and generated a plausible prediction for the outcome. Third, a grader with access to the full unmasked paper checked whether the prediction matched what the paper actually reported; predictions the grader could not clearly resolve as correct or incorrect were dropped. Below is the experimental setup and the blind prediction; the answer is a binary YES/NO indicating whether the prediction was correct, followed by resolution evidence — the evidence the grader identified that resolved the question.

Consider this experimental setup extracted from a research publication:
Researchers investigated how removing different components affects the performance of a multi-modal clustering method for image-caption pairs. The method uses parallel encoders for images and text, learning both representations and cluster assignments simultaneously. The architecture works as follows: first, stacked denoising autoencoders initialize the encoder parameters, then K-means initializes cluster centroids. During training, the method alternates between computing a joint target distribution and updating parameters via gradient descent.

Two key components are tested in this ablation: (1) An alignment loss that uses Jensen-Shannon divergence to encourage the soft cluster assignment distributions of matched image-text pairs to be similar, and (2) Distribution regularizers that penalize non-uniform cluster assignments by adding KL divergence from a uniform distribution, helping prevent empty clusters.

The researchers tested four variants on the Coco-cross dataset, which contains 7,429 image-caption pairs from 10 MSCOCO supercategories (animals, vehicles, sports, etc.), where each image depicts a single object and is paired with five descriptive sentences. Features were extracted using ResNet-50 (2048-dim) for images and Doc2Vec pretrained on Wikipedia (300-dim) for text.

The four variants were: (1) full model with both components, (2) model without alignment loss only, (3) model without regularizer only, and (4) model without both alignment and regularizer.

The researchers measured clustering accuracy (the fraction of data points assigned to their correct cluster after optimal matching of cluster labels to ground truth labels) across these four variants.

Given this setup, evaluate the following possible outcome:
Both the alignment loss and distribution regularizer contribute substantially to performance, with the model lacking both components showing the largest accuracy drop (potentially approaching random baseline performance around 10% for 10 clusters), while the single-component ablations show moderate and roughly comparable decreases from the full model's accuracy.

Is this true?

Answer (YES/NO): NO